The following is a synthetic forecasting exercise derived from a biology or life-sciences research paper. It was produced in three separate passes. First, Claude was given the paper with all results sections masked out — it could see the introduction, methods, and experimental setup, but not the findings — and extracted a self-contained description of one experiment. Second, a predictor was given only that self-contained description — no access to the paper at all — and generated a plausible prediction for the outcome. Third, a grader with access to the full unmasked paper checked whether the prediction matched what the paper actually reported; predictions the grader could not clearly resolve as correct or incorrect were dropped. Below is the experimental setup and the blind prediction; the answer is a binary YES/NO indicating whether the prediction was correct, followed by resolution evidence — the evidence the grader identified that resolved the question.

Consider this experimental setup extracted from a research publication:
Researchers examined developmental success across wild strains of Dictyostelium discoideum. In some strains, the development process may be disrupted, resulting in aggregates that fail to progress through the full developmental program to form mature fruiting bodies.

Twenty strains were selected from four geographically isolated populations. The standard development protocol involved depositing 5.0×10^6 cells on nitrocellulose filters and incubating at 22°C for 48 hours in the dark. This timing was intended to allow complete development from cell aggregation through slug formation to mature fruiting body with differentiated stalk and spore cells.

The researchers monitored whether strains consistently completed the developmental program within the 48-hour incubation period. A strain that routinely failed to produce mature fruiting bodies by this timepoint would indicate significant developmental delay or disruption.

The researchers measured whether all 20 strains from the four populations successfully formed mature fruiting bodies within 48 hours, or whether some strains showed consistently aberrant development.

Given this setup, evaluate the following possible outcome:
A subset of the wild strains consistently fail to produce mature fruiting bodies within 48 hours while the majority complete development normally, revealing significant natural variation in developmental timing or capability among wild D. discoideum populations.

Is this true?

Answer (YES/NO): YES